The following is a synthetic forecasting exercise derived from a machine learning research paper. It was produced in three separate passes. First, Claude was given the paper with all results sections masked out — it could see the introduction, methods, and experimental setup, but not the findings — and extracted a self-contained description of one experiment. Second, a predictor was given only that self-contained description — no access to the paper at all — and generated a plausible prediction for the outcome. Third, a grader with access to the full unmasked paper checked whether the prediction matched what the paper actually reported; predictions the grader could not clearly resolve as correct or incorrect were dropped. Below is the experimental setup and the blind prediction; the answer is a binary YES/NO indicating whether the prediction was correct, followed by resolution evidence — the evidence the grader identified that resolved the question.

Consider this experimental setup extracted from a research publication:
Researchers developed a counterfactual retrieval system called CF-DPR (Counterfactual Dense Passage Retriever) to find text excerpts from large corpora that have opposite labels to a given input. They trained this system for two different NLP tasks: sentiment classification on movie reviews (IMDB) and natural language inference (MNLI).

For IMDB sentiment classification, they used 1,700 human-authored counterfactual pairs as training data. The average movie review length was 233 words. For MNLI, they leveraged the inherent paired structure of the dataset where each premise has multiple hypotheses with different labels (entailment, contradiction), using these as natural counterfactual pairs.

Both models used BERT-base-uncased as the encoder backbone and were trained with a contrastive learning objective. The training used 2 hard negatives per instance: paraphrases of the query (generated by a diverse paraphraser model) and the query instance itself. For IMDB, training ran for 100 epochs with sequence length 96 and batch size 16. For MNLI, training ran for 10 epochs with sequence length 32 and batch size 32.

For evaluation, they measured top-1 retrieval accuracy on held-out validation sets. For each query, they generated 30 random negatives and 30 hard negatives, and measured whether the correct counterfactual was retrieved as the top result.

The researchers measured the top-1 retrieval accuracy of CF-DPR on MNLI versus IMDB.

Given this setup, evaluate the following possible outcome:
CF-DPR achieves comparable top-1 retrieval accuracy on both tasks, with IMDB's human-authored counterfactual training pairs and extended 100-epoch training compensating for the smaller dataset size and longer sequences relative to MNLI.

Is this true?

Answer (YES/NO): NO